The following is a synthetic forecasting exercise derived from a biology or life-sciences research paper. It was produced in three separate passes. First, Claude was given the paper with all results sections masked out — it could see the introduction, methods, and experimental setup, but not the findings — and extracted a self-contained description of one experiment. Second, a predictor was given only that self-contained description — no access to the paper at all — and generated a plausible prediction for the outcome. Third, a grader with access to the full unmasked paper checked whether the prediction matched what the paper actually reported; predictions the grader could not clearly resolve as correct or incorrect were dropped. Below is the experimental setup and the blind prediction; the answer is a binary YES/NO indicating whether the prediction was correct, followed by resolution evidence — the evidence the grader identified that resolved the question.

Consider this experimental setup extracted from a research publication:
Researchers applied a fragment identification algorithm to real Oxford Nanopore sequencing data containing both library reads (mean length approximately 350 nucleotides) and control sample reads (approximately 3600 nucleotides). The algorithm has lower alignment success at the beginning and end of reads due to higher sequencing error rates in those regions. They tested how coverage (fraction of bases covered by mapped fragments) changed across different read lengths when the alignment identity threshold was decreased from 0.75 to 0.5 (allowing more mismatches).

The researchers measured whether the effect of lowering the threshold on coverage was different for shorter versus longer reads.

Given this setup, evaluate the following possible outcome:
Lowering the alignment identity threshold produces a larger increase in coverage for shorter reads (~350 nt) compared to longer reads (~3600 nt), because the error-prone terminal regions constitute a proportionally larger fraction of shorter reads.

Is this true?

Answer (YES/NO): YES